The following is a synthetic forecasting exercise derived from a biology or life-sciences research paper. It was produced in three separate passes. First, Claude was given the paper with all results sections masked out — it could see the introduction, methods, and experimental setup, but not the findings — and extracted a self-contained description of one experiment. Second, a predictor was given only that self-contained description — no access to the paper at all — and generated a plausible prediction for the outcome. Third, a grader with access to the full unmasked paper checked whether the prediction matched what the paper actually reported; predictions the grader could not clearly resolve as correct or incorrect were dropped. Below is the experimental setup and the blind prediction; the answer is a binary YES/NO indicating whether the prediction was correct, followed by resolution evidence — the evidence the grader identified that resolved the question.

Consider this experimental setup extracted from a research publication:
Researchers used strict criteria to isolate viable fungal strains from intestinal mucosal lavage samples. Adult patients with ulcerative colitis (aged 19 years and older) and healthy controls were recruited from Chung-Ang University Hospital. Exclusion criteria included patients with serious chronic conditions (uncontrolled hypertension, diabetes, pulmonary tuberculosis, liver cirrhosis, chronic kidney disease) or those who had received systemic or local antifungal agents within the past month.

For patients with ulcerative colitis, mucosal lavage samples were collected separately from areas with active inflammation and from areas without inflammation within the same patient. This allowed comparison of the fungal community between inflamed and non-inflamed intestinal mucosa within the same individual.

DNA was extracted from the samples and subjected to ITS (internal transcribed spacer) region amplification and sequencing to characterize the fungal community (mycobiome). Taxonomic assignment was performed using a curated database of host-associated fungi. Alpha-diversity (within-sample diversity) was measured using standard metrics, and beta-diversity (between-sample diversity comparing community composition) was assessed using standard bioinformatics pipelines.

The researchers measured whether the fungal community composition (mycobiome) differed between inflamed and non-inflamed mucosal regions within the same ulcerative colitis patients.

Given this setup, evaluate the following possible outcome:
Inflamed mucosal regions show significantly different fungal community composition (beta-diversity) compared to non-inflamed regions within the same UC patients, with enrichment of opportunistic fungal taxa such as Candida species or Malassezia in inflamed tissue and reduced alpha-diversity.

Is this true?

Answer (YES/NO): NO